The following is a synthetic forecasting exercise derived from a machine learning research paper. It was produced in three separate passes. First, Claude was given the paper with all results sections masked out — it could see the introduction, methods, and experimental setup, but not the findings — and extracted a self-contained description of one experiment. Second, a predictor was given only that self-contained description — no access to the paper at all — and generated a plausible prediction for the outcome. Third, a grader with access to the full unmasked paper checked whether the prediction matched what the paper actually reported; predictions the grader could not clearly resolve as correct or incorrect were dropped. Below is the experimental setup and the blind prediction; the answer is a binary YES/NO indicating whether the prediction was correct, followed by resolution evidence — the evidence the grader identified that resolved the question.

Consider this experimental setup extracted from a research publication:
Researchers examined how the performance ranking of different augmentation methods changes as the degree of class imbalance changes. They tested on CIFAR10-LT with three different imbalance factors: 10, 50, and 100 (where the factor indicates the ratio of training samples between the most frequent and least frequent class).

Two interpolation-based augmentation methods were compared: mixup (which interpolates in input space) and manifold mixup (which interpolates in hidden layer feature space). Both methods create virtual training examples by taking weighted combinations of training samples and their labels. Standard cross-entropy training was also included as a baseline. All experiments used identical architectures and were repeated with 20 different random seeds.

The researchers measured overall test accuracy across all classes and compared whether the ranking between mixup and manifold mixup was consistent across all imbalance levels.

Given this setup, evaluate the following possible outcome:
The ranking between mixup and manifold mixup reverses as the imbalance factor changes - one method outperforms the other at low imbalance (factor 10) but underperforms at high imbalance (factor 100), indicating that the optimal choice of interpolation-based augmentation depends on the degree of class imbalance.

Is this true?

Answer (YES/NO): NO